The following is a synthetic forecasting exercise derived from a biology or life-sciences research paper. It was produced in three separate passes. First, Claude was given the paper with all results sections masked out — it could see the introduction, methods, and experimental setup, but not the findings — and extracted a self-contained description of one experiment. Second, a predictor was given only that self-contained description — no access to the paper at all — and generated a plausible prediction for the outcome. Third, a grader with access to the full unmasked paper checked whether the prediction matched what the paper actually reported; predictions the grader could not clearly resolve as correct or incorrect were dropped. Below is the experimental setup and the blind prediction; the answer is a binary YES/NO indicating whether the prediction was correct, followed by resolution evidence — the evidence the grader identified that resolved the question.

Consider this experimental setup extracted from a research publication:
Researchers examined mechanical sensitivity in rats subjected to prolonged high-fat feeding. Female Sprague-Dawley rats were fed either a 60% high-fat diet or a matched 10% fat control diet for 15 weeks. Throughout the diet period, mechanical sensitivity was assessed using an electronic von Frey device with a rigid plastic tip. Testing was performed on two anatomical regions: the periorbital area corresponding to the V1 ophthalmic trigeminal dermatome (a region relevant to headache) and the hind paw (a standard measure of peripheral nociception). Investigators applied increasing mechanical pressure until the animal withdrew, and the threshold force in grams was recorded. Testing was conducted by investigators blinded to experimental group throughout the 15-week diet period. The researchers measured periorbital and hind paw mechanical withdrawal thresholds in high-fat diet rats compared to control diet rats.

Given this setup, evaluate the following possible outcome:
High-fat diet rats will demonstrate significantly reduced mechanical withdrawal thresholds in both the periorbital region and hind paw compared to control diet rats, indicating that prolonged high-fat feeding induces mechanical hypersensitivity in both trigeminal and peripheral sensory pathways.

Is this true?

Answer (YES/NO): YES